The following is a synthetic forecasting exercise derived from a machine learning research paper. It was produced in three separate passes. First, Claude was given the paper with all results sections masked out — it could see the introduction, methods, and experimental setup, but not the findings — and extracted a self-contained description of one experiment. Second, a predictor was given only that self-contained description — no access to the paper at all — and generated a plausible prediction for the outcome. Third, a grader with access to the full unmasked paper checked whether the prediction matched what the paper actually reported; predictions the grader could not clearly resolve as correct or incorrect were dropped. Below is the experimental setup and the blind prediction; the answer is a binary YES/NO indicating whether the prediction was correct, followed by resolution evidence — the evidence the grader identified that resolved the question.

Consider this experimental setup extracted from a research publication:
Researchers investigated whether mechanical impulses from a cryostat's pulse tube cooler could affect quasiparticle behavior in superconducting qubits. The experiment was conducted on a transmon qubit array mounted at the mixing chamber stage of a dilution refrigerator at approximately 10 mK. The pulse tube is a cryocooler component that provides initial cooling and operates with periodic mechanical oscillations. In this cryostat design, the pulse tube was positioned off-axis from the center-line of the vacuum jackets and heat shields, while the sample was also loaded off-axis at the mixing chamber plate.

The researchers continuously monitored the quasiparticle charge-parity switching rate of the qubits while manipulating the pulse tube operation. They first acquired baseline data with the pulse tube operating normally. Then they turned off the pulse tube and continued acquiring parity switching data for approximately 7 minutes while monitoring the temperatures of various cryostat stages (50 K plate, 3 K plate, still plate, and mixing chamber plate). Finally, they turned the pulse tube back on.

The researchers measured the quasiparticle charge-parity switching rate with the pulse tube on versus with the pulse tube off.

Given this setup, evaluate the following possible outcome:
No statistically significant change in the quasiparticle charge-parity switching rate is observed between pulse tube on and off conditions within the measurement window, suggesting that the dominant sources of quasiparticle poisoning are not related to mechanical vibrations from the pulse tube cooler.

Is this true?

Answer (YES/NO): NO